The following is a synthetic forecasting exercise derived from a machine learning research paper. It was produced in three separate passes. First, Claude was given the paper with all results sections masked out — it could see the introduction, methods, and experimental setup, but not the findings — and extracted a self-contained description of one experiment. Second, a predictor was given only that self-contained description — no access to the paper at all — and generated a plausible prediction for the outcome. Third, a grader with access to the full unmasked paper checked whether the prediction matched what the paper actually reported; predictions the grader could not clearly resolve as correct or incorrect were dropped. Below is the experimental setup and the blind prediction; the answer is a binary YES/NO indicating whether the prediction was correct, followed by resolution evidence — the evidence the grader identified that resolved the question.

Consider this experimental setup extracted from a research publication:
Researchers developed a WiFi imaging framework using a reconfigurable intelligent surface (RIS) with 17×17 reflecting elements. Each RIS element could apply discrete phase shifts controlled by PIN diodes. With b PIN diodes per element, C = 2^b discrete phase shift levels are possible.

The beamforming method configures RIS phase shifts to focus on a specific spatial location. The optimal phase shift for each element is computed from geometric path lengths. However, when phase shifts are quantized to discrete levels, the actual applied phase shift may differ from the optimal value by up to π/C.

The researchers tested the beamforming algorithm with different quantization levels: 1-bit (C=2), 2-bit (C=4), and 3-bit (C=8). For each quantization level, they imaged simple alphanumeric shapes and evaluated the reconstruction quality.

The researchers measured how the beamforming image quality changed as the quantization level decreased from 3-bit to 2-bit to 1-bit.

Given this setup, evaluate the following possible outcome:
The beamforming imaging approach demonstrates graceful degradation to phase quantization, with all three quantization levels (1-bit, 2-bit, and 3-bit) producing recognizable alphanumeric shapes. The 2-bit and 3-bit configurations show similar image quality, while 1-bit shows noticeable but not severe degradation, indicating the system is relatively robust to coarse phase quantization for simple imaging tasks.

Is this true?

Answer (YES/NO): NO